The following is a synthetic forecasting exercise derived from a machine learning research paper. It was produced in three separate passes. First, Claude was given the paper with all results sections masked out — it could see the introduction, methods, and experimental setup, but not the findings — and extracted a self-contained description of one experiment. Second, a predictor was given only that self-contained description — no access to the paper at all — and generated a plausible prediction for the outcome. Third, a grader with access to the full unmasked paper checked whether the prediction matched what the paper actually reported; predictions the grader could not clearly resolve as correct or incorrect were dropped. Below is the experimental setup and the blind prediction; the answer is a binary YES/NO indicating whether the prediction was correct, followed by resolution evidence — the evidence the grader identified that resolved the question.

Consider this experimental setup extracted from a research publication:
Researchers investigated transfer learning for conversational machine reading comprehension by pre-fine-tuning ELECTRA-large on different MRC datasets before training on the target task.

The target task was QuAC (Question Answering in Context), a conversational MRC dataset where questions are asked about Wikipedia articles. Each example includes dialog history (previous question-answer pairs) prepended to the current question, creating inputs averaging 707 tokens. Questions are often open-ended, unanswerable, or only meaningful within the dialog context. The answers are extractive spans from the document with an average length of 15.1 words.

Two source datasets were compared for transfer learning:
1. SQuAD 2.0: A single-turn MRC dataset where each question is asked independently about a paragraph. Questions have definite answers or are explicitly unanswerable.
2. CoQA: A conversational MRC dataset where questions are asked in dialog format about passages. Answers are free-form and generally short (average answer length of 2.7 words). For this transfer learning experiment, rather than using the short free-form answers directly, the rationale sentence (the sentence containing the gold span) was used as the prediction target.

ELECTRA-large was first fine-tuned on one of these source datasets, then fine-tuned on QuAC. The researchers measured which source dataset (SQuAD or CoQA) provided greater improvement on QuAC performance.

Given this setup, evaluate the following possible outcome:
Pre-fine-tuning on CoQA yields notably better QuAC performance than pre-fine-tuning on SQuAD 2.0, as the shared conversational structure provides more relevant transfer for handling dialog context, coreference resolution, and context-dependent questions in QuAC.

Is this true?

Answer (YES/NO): YES